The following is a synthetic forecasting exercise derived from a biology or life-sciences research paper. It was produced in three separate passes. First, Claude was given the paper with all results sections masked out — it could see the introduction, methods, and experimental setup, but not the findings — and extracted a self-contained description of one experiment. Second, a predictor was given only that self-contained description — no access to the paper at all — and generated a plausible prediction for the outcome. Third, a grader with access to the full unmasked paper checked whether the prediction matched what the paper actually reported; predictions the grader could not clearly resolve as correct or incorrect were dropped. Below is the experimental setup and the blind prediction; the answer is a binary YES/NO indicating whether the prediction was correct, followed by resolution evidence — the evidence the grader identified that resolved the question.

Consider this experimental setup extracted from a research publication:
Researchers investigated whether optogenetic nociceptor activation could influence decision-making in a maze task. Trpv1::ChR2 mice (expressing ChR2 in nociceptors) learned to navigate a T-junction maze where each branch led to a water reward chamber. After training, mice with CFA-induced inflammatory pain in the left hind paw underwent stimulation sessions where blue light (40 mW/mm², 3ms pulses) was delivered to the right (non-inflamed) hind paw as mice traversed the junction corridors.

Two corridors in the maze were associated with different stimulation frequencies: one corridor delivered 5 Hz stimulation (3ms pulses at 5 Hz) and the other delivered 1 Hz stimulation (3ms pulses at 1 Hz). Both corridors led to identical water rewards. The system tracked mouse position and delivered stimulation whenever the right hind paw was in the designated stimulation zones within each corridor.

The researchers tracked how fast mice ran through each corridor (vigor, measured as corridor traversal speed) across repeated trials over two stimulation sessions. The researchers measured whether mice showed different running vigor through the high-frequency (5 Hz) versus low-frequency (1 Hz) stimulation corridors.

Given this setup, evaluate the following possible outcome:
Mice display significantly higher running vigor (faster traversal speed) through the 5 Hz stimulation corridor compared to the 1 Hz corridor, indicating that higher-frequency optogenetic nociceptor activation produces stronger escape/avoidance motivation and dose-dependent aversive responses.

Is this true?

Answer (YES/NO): NO